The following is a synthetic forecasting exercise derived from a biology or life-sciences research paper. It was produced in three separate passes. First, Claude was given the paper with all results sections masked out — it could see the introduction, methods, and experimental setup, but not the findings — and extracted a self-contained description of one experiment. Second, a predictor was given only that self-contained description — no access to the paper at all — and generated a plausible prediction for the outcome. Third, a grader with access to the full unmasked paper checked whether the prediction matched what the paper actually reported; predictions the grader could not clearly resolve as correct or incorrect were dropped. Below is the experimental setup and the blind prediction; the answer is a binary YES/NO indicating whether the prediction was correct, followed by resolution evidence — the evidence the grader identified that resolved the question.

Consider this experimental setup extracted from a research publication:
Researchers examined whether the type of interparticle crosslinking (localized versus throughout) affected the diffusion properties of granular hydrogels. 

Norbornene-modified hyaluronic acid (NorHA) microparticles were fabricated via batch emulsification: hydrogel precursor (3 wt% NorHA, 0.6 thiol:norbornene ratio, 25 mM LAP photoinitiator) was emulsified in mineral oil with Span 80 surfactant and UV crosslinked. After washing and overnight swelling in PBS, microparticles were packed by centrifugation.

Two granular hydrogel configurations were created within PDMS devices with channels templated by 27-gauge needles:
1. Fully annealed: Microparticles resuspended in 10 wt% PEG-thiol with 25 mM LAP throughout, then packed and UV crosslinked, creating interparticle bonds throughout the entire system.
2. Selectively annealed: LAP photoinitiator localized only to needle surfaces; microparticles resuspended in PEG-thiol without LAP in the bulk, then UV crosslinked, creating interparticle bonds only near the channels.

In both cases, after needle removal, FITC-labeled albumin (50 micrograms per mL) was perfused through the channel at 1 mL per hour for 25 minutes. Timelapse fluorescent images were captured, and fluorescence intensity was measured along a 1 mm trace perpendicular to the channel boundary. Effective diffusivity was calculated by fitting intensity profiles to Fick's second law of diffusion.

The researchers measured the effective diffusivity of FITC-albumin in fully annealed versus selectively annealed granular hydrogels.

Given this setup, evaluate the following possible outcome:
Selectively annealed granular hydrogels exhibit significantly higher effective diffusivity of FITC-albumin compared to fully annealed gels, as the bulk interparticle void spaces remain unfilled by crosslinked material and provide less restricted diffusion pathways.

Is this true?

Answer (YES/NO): YES